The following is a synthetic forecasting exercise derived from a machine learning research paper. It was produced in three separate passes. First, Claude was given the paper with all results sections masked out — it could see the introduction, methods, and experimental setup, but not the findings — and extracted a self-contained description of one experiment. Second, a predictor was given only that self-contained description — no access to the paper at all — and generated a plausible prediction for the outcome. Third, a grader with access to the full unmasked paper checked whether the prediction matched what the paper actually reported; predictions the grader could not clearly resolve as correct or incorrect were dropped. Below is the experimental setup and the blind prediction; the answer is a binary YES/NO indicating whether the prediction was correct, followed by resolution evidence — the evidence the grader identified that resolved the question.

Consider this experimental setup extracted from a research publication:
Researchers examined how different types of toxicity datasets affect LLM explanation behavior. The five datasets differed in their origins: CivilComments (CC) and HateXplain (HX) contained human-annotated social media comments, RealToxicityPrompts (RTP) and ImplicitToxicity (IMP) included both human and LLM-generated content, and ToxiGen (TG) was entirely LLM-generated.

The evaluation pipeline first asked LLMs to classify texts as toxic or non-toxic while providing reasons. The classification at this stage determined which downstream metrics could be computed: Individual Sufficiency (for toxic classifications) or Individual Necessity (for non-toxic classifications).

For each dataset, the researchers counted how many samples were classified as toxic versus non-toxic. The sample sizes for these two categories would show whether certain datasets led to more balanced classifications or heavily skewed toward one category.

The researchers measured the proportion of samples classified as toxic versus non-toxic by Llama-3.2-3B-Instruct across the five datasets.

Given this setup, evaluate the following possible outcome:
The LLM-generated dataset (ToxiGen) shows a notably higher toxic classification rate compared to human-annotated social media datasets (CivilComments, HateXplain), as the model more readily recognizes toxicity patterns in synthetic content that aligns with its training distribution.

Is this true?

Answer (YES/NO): NO